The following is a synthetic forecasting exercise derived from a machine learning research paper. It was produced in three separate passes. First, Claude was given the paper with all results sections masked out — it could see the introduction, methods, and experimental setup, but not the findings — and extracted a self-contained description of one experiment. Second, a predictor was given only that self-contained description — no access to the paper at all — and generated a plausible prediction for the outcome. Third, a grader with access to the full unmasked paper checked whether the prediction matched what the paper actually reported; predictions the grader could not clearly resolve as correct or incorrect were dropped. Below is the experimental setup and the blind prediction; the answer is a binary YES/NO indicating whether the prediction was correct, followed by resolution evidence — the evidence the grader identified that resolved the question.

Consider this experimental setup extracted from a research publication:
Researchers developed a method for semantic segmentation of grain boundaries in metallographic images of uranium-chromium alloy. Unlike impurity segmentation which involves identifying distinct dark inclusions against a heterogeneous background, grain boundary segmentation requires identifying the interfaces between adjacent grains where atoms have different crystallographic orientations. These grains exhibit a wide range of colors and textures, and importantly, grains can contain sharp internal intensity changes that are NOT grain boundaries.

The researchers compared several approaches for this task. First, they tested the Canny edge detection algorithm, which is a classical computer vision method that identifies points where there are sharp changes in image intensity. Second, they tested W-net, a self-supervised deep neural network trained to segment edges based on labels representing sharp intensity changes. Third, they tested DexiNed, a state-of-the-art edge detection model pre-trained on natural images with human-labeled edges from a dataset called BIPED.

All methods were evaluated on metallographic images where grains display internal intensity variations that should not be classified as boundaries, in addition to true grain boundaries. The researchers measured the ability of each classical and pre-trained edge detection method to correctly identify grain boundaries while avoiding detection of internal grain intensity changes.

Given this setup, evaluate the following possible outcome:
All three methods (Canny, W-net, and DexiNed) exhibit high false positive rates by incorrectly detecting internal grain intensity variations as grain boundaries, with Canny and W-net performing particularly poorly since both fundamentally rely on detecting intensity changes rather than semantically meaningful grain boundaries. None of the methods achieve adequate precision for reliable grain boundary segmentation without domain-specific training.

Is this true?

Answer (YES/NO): NO